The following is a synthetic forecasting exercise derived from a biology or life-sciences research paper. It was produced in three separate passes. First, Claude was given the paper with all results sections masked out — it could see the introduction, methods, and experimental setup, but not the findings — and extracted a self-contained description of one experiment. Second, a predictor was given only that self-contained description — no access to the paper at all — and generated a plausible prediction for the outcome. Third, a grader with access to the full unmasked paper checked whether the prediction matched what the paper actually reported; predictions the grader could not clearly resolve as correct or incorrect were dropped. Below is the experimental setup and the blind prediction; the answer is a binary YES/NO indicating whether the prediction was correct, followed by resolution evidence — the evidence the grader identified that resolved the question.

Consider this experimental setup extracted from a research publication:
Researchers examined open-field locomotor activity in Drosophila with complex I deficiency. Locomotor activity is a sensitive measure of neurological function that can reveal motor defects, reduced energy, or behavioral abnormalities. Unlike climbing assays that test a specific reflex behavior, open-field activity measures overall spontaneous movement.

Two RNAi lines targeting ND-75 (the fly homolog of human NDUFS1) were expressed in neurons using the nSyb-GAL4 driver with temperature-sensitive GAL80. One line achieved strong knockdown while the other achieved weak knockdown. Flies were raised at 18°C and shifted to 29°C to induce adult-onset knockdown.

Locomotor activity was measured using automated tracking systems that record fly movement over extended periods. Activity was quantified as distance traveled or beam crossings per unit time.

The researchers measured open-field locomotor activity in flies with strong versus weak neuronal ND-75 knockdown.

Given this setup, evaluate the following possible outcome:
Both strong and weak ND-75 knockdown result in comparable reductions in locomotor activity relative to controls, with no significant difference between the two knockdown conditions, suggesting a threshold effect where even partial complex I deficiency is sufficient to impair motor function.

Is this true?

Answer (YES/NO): NO